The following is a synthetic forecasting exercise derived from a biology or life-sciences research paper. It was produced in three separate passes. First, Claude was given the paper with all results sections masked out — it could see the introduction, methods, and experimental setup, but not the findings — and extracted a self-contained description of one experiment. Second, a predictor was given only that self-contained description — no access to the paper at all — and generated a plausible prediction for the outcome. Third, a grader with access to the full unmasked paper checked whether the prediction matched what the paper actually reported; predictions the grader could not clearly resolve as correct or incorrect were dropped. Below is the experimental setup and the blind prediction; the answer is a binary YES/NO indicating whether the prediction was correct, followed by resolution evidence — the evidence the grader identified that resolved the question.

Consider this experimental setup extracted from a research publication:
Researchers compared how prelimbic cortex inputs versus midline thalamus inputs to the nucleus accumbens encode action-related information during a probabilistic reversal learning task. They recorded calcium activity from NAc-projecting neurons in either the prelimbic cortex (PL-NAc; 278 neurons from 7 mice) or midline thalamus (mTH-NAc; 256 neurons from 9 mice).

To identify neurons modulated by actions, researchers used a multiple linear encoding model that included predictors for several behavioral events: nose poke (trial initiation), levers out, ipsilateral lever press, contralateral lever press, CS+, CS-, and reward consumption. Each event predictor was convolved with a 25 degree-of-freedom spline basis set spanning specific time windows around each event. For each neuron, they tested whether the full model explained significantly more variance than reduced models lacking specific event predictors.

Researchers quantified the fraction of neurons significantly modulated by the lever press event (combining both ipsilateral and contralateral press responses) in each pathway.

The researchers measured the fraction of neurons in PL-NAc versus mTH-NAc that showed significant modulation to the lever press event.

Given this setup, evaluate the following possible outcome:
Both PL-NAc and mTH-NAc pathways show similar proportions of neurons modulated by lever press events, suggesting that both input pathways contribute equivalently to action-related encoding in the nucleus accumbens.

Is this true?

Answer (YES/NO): NO